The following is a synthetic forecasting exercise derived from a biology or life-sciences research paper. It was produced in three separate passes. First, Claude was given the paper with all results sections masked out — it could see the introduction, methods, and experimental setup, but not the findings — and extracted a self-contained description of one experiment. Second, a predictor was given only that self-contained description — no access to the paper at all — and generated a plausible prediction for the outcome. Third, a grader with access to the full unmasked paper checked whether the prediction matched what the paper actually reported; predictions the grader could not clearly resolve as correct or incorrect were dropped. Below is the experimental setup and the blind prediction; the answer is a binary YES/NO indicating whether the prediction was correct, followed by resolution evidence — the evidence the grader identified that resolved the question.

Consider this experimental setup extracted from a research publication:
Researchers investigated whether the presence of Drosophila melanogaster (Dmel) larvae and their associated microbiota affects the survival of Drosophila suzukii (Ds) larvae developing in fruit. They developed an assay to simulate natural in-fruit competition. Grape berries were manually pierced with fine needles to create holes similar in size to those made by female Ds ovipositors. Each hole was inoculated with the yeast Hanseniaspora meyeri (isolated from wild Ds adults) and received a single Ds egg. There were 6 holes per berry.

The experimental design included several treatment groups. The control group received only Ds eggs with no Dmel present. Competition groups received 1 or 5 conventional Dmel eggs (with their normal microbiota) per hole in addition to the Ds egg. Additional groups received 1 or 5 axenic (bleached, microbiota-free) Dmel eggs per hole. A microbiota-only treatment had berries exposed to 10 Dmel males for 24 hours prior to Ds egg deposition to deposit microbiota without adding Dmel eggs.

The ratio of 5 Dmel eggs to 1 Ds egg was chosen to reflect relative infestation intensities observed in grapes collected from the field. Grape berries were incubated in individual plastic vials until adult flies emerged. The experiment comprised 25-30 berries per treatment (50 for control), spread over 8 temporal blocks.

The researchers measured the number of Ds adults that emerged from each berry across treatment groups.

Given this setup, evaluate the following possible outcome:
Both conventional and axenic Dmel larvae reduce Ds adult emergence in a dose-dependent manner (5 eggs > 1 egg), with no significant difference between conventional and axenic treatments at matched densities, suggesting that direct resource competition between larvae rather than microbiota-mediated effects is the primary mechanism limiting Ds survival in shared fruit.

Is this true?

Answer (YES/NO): NO